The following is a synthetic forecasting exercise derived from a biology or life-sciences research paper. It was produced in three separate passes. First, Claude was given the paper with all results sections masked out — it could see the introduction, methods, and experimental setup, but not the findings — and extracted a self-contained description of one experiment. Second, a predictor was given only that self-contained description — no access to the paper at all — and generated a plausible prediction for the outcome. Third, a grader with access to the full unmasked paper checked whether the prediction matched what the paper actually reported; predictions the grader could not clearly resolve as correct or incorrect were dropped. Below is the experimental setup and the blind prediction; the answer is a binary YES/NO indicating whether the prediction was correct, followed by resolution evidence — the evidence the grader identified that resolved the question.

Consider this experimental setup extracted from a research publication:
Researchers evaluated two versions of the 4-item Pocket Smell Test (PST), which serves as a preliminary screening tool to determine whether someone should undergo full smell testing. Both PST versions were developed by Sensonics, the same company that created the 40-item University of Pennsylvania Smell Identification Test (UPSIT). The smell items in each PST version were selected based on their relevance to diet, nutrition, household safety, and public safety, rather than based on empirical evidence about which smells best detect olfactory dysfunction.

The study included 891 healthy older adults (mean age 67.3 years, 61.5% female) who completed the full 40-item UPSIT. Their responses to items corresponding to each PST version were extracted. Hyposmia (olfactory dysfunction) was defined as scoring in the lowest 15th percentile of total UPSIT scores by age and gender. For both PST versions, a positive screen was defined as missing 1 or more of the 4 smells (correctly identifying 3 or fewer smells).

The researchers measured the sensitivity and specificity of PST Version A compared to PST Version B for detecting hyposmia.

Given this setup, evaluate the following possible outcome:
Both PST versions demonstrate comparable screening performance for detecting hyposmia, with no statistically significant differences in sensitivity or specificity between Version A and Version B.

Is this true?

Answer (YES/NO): NO